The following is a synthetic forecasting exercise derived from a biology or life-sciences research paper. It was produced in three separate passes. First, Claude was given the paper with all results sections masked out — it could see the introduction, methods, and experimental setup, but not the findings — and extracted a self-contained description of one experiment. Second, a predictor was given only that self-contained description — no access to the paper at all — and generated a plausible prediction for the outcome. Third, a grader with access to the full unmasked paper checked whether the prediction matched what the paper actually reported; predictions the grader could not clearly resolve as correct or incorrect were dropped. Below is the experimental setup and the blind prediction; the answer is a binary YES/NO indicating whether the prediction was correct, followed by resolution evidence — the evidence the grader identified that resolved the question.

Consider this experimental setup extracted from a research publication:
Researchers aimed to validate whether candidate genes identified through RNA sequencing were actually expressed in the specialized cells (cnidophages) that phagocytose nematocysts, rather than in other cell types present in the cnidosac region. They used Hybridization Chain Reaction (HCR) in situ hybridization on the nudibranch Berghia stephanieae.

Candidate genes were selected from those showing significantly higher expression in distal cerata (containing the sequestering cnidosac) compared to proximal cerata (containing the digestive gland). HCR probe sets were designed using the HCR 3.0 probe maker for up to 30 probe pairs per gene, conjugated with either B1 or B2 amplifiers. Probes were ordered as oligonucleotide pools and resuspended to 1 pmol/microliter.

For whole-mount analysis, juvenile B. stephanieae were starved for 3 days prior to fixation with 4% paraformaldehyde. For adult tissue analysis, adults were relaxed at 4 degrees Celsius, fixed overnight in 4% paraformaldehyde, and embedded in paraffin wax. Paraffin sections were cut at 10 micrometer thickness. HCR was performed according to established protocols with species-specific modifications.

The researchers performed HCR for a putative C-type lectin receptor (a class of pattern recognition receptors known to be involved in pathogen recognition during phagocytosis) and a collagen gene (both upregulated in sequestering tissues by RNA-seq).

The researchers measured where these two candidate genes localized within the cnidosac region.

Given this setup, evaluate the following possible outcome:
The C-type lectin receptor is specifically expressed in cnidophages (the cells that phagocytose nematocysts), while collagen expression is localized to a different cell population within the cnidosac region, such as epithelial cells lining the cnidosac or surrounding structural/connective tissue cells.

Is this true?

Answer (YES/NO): NO